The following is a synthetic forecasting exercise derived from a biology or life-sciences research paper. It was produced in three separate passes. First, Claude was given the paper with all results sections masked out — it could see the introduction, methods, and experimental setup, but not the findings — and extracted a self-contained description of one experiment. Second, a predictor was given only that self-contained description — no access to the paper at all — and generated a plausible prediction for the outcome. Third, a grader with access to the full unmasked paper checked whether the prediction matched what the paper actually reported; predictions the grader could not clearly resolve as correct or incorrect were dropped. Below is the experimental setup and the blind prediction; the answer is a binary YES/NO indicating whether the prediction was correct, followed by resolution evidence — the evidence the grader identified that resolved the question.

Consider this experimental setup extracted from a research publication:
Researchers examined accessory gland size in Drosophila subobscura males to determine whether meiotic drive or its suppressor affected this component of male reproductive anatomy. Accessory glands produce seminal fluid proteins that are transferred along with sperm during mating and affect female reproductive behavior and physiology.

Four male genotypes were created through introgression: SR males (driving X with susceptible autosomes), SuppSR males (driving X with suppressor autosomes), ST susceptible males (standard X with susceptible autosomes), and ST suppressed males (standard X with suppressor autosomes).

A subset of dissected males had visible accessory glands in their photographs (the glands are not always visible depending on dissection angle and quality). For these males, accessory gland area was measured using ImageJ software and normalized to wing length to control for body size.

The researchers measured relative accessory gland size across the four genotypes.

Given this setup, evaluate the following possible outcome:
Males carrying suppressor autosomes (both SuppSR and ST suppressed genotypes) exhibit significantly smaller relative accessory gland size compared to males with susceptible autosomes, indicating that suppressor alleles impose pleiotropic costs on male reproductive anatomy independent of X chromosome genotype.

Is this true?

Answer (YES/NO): NO